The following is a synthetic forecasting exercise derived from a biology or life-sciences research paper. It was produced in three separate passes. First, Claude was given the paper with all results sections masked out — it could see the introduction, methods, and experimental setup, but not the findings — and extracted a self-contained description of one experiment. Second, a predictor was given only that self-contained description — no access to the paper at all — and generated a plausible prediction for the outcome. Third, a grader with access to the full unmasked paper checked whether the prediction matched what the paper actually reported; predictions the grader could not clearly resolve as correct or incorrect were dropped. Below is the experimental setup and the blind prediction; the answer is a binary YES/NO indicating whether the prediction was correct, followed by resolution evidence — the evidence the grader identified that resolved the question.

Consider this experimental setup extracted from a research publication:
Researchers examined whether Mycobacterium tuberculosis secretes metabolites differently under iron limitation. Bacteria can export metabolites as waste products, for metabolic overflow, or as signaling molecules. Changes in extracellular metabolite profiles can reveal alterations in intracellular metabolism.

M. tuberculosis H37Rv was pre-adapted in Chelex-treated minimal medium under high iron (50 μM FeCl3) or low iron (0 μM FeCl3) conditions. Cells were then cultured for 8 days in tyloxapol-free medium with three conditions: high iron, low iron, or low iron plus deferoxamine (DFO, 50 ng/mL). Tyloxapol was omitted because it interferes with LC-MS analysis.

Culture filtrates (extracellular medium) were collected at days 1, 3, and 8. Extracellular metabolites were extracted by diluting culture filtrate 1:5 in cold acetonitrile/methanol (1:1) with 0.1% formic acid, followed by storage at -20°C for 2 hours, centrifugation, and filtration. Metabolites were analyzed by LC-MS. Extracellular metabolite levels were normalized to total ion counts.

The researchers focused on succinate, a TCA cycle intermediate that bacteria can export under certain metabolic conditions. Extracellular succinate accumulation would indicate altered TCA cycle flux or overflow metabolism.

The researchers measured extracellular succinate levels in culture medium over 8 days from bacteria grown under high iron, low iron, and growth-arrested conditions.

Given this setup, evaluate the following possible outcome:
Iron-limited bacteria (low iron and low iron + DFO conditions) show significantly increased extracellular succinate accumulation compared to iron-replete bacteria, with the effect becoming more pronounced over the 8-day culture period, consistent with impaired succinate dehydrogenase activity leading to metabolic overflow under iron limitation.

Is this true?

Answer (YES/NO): NO